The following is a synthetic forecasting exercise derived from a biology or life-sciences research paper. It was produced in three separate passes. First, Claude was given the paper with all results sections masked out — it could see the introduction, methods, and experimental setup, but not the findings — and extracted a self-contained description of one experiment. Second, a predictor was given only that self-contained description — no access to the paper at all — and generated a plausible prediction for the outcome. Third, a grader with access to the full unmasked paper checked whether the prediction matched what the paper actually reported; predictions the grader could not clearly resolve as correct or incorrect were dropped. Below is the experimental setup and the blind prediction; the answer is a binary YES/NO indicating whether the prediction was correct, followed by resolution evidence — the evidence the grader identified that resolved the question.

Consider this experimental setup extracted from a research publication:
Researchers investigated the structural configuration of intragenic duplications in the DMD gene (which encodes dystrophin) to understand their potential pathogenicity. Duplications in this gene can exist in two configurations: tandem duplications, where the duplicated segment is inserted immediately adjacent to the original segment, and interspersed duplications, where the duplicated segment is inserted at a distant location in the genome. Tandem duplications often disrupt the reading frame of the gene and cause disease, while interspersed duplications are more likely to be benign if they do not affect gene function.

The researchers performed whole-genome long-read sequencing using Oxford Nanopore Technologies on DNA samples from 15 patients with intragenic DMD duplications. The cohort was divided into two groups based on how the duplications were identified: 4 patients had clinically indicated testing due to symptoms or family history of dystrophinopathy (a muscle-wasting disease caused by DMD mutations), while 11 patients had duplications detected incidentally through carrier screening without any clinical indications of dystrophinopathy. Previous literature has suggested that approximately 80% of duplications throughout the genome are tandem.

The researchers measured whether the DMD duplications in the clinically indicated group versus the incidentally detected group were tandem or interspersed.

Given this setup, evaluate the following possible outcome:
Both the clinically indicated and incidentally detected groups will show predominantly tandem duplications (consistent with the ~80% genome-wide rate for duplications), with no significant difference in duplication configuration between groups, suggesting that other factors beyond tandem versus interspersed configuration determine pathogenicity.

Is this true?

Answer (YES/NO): NO